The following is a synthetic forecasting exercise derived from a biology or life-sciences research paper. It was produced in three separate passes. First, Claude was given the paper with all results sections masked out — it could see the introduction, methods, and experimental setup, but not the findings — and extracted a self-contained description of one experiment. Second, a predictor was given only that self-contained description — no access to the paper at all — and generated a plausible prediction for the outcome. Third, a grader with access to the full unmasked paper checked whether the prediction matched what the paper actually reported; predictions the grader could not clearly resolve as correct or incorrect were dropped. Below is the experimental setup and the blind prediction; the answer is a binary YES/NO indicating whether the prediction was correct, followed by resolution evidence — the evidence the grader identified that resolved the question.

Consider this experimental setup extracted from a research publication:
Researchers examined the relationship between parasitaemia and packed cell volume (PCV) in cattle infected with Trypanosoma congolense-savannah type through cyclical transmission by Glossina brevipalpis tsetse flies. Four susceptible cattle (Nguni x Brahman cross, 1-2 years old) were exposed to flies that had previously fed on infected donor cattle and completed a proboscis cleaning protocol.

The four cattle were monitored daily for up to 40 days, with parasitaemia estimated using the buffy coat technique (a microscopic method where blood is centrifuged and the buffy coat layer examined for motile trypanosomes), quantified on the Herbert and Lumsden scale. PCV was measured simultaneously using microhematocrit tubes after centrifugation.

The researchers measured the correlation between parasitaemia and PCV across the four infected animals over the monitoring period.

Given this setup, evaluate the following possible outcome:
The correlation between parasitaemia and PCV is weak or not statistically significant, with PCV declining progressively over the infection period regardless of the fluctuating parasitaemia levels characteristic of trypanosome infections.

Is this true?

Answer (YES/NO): NO